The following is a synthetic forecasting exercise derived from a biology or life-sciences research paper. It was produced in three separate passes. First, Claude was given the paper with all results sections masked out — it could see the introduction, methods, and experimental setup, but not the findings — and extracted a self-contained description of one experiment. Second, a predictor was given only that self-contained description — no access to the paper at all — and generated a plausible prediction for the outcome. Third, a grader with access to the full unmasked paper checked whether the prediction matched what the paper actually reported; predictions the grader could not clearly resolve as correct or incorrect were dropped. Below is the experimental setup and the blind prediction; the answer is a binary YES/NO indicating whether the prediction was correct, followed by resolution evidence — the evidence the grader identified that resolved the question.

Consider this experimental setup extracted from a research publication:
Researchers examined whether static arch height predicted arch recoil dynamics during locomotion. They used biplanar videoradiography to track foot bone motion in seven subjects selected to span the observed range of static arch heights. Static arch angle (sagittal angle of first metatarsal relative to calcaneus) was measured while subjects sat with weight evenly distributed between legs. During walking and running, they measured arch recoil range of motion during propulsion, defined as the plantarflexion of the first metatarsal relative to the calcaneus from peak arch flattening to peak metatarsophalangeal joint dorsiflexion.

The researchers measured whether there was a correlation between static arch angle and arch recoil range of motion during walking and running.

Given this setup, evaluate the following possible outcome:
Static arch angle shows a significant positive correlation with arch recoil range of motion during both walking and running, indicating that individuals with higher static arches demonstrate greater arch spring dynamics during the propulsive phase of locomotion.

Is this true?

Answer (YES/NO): NO